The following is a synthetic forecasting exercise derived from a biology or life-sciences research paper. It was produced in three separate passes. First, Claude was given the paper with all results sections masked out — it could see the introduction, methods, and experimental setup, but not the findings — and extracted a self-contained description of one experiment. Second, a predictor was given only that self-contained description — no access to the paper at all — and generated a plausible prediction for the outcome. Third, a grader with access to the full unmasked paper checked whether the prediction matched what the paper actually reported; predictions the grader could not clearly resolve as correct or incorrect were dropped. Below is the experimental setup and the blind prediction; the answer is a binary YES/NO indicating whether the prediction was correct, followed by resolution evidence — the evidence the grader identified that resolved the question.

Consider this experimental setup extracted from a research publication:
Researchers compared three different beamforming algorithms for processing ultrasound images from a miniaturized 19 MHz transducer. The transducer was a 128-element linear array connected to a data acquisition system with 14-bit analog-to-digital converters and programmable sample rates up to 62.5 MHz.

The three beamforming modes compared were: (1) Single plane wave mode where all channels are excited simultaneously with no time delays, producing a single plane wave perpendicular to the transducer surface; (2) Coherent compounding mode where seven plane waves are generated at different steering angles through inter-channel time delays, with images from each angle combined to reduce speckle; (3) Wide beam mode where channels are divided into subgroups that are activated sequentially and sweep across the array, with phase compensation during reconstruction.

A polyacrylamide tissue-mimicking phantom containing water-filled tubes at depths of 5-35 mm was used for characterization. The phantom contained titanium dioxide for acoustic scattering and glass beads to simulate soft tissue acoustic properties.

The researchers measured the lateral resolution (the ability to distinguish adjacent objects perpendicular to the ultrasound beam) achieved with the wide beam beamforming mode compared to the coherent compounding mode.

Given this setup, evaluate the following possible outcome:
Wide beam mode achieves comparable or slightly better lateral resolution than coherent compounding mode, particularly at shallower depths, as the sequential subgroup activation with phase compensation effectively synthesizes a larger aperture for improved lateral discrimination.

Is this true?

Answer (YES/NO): NO